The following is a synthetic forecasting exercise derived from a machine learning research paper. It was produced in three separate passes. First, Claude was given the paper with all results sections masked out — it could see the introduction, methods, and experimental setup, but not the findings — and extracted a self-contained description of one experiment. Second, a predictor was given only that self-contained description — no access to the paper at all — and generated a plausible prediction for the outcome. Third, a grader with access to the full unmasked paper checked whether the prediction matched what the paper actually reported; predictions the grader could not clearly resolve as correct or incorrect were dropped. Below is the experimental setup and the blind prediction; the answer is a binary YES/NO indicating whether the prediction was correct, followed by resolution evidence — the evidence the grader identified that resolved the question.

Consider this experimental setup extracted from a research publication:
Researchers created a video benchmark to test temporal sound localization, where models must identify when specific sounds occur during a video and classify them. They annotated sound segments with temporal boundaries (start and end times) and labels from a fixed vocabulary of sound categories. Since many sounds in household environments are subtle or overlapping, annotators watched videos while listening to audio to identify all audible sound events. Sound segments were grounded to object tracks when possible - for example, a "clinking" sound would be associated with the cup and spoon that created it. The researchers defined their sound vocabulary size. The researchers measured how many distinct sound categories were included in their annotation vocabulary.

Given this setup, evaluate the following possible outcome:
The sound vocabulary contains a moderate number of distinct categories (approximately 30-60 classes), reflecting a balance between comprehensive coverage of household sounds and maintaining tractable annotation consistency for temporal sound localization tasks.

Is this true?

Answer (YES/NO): NO